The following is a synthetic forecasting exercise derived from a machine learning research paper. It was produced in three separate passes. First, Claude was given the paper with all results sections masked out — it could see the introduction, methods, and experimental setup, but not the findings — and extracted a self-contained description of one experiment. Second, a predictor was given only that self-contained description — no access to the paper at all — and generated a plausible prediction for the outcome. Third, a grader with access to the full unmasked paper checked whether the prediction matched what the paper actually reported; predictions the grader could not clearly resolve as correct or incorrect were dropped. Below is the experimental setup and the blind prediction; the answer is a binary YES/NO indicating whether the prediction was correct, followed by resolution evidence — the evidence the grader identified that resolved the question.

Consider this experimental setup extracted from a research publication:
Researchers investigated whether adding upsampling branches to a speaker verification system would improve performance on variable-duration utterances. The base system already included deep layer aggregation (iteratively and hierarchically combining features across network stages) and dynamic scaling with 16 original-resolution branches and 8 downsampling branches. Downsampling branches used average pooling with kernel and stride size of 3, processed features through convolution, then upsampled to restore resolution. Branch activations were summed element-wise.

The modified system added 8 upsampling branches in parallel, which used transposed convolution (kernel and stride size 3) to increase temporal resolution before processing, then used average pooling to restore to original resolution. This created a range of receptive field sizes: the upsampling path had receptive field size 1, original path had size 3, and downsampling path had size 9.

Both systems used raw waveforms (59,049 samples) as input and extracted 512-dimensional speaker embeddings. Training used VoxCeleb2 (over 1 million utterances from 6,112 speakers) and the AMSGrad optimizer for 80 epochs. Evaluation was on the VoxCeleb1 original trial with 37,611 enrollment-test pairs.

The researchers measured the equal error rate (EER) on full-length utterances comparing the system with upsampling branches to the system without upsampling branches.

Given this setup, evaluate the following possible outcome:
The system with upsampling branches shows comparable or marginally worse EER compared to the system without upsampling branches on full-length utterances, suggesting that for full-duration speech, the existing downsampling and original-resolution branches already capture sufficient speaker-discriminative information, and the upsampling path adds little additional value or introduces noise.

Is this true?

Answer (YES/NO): NO